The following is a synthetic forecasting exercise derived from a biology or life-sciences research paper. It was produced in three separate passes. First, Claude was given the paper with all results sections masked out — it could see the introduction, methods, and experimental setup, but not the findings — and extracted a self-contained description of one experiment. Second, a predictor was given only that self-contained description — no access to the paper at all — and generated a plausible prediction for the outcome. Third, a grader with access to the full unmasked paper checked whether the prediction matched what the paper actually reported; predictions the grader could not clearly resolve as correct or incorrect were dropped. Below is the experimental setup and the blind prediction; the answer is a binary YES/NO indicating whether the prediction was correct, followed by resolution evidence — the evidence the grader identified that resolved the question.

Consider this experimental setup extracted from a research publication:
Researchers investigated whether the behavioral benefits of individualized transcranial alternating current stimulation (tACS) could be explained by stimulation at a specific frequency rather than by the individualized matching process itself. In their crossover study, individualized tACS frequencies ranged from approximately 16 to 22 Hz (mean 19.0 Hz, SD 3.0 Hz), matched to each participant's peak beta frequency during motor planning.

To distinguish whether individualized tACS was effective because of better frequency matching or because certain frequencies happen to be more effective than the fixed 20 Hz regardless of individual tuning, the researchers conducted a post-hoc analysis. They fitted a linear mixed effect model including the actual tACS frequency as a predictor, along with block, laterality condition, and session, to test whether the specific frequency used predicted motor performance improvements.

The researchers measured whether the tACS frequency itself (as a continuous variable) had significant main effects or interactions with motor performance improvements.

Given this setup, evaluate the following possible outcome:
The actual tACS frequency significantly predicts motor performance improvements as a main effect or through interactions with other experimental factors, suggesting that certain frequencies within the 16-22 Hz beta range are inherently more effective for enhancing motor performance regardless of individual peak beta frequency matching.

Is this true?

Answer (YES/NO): NO